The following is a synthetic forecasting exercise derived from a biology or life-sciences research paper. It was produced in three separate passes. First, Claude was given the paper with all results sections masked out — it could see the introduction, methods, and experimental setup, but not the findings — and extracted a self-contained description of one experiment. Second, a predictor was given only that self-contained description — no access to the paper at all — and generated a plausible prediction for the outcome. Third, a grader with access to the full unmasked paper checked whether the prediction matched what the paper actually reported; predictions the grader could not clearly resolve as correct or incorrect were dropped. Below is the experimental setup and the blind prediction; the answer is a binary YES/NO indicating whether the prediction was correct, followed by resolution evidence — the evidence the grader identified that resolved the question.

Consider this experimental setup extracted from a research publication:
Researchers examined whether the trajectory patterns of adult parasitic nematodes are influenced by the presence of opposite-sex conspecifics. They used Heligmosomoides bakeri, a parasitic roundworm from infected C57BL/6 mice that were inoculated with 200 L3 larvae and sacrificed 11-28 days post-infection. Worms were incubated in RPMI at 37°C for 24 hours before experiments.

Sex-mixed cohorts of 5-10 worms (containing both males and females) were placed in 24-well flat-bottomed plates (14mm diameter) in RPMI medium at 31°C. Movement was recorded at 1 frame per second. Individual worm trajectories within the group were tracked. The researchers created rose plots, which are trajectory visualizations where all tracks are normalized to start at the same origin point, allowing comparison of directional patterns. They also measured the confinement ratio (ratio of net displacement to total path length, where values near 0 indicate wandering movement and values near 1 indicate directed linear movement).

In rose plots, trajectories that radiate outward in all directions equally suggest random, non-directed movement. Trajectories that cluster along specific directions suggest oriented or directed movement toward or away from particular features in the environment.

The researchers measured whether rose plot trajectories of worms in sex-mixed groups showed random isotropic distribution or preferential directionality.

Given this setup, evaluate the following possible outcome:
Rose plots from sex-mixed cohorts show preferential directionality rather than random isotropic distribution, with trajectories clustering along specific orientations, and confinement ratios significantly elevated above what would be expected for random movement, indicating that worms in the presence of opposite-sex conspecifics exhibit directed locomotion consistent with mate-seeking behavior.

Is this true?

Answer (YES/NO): YES